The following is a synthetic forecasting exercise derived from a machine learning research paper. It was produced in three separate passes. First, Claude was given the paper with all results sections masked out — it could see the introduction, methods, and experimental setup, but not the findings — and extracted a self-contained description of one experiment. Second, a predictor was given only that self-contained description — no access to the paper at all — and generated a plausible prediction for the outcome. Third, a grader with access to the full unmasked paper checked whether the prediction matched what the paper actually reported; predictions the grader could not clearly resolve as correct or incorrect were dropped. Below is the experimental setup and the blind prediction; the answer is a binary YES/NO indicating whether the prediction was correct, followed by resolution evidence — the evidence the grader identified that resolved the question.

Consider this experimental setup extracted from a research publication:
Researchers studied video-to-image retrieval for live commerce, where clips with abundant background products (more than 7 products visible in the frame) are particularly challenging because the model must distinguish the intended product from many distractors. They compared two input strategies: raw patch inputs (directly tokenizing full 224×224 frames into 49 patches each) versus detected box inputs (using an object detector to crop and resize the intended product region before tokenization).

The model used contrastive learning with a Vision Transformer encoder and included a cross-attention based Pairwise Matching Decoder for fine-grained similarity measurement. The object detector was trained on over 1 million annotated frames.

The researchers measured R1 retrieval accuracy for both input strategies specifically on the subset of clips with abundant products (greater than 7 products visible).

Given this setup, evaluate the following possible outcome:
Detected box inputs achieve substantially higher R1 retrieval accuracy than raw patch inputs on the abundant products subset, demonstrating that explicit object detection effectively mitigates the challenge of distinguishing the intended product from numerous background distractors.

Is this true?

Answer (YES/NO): NO